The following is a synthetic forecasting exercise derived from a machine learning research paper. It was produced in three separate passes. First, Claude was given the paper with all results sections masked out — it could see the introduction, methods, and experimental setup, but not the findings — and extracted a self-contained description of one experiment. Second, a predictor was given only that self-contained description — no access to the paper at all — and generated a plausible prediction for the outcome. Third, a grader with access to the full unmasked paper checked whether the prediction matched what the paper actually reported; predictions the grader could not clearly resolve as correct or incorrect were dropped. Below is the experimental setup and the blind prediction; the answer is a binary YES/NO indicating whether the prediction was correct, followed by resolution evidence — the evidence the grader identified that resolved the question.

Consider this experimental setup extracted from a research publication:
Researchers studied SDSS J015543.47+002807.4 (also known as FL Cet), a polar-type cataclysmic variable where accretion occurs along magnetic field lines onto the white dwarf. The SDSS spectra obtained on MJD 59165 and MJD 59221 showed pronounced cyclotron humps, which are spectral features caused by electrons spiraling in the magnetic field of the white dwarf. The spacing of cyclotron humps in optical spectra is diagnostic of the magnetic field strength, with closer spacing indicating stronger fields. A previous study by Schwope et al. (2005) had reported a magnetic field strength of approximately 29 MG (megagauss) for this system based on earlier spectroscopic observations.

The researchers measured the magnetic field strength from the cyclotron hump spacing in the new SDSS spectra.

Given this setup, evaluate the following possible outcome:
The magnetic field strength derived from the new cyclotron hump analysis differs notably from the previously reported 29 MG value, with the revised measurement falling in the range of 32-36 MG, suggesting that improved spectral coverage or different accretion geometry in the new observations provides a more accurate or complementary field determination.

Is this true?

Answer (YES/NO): NO